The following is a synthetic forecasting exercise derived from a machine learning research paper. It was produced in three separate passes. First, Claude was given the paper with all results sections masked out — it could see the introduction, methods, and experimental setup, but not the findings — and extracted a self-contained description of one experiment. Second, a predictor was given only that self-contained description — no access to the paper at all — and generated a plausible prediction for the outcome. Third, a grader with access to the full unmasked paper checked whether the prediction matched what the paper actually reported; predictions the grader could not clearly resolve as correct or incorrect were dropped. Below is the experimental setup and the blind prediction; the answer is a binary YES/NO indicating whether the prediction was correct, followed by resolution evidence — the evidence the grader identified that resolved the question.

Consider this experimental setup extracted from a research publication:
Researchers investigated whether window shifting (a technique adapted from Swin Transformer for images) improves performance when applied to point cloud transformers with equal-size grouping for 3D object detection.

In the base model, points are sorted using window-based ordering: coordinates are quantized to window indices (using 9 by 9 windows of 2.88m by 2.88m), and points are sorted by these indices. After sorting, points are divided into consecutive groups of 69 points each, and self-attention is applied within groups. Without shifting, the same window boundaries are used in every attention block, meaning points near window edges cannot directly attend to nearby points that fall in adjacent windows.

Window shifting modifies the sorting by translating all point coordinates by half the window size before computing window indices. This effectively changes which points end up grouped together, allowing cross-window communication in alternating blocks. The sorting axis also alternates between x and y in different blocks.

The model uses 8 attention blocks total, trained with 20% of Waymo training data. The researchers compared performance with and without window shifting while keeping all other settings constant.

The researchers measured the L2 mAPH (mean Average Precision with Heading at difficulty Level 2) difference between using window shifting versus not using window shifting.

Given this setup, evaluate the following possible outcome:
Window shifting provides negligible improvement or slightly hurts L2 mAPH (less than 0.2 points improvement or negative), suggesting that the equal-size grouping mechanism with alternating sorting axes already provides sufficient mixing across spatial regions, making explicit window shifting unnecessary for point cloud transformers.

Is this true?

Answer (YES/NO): NO